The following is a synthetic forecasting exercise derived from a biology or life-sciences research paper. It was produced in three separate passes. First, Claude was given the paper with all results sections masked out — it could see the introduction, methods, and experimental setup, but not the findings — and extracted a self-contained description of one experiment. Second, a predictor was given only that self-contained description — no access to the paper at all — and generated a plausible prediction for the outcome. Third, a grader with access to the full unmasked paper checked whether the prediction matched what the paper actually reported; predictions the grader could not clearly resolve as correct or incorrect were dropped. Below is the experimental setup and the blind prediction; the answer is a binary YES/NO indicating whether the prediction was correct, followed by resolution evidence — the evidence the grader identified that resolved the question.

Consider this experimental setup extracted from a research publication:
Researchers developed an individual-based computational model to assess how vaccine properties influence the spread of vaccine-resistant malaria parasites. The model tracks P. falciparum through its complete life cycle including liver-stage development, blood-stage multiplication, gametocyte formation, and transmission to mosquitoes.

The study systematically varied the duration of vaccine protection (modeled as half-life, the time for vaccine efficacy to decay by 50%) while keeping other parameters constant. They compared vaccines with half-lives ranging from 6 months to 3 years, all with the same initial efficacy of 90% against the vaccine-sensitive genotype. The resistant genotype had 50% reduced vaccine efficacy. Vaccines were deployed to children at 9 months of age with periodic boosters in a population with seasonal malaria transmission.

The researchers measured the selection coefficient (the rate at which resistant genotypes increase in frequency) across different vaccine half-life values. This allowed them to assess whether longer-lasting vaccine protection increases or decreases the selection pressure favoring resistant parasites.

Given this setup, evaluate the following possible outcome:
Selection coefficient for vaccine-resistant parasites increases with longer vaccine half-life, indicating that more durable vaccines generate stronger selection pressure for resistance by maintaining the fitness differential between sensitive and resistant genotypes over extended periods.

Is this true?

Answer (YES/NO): YES